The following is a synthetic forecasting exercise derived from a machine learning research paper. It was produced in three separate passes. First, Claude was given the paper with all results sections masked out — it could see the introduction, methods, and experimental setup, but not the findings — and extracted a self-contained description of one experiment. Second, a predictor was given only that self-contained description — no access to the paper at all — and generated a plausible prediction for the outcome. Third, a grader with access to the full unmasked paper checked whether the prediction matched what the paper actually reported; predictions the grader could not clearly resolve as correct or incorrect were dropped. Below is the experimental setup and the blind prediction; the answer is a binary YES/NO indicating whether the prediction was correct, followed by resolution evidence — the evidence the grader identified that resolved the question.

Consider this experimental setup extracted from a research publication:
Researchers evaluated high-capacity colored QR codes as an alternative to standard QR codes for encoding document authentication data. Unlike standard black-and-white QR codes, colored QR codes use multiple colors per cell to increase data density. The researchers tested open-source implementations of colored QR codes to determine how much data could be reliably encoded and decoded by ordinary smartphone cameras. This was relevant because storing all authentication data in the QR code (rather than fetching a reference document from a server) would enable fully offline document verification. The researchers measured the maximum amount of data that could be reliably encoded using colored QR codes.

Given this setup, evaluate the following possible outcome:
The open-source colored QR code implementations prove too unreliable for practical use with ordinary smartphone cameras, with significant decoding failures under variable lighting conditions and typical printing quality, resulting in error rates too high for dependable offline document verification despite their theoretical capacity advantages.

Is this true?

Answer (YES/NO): NO